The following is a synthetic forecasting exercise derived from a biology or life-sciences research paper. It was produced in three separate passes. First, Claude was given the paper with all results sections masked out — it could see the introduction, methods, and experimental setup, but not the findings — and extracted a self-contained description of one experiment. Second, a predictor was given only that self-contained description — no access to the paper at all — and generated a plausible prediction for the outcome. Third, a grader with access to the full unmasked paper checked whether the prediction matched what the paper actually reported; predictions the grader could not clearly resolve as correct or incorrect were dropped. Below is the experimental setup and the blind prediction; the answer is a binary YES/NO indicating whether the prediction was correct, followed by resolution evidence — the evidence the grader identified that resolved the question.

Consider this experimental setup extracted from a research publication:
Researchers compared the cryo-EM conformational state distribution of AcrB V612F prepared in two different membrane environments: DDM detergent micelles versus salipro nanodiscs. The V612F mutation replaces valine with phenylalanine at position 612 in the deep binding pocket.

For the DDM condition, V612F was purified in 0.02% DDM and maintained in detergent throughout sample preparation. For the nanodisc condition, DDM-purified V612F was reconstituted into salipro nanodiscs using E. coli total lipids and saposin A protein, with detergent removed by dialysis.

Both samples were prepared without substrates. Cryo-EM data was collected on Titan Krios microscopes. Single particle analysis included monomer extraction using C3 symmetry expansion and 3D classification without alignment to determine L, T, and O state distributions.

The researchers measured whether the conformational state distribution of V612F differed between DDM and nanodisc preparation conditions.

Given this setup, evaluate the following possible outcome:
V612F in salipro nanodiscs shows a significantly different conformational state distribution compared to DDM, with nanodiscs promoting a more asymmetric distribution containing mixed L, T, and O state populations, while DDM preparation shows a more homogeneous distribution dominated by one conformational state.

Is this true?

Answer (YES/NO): YES